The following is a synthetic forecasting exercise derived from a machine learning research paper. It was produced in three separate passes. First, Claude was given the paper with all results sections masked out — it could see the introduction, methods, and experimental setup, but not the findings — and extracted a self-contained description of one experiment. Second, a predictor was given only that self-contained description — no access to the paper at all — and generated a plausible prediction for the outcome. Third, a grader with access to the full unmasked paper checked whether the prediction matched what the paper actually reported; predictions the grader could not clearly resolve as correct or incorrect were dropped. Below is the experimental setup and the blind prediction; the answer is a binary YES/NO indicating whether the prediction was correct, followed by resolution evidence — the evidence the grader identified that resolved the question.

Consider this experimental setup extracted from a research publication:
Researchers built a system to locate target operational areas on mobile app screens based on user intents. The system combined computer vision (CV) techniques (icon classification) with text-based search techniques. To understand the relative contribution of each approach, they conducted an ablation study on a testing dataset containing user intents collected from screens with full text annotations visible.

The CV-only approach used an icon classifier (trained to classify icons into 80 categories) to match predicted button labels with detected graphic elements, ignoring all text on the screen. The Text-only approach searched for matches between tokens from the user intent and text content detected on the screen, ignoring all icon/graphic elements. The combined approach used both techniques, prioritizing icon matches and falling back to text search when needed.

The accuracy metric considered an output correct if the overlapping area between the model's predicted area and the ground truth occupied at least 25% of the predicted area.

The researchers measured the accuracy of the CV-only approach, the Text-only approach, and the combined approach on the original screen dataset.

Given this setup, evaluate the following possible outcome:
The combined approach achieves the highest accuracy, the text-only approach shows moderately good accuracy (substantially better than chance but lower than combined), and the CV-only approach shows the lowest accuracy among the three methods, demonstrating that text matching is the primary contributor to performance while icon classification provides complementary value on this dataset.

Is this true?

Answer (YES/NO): YES